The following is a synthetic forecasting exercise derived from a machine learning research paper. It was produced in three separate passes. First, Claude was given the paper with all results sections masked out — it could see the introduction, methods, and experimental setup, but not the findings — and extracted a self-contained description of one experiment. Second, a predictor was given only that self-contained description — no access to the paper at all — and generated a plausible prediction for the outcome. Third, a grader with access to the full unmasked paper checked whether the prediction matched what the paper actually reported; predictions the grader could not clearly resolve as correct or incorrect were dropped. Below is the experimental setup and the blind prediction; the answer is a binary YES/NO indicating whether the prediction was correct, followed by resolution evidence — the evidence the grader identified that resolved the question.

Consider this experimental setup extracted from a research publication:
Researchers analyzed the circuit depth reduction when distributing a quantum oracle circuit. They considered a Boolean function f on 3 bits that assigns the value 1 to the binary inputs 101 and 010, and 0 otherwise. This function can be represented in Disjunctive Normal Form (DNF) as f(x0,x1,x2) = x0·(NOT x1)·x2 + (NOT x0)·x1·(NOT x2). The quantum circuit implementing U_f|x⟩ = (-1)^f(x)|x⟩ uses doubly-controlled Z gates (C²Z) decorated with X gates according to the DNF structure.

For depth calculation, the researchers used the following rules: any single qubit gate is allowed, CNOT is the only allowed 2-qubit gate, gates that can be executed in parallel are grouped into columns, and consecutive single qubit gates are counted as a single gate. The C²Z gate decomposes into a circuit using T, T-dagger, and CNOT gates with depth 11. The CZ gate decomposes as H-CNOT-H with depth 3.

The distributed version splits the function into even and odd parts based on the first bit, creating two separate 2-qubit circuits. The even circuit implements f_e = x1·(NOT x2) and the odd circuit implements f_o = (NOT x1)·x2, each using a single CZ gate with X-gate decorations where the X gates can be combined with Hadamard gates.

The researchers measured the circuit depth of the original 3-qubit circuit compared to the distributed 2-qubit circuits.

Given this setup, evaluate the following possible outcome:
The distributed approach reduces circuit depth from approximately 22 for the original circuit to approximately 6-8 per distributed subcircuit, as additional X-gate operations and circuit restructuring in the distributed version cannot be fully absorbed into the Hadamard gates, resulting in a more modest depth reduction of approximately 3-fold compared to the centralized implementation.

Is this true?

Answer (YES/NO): NO